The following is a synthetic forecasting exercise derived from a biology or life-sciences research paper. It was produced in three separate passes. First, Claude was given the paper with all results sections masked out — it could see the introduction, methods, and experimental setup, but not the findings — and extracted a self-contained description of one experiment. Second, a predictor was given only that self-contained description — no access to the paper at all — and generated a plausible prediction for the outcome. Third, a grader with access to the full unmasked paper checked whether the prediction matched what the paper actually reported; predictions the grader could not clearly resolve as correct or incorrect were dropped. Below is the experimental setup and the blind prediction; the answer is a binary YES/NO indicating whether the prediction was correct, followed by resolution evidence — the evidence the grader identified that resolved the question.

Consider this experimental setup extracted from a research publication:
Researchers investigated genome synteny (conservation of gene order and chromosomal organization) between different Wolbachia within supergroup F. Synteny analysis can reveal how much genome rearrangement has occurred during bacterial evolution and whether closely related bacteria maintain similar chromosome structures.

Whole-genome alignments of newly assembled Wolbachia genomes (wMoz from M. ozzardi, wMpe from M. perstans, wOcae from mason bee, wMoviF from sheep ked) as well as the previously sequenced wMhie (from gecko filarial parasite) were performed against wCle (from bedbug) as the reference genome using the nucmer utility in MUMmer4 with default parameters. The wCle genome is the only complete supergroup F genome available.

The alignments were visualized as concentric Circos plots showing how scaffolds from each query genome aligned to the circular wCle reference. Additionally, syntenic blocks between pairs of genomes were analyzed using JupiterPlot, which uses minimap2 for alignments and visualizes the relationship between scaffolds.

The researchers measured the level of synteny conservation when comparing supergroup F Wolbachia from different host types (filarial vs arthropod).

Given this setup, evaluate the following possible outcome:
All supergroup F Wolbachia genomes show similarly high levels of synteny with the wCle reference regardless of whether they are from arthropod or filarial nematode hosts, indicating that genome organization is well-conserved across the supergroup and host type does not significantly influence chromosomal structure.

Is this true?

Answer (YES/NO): YES